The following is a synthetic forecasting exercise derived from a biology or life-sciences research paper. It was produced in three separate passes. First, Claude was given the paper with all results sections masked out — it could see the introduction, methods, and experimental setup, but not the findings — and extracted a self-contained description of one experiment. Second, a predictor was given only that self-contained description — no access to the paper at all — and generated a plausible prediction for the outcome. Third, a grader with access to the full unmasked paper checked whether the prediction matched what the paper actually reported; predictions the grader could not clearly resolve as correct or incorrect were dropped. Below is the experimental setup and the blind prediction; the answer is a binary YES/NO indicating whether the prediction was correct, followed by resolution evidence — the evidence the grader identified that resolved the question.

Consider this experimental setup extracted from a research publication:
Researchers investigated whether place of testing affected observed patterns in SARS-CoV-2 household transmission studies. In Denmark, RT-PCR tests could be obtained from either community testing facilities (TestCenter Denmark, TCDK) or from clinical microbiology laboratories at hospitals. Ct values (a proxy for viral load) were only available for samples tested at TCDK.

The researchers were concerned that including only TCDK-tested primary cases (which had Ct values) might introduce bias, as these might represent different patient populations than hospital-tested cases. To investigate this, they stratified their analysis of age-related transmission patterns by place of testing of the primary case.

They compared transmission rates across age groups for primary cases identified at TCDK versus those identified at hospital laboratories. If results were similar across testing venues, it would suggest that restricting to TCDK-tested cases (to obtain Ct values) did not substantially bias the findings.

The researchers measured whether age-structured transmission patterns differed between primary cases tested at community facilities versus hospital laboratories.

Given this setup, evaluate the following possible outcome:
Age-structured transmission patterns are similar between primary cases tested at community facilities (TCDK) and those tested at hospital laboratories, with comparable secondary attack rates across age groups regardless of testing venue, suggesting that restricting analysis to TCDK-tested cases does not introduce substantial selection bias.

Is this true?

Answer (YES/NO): NO